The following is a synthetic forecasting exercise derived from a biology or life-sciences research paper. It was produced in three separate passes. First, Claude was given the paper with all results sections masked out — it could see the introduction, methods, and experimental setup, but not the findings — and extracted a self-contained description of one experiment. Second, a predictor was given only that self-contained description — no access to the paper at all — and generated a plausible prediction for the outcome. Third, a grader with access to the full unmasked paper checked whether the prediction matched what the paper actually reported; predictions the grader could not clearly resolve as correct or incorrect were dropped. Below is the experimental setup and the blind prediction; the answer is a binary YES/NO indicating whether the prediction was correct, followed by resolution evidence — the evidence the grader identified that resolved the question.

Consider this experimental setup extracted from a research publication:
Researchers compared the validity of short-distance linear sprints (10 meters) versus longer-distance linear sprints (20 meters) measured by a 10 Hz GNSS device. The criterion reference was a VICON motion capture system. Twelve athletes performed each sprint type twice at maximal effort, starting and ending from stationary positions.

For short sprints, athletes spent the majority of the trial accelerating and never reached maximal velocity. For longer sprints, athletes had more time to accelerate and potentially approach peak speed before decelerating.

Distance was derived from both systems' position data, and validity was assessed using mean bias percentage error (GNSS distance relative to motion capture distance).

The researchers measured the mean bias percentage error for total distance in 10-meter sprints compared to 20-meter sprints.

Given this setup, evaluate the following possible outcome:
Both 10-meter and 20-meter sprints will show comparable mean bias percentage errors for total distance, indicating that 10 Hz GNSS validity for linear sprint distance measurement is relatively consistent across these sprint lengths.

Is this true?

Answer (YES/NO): YES